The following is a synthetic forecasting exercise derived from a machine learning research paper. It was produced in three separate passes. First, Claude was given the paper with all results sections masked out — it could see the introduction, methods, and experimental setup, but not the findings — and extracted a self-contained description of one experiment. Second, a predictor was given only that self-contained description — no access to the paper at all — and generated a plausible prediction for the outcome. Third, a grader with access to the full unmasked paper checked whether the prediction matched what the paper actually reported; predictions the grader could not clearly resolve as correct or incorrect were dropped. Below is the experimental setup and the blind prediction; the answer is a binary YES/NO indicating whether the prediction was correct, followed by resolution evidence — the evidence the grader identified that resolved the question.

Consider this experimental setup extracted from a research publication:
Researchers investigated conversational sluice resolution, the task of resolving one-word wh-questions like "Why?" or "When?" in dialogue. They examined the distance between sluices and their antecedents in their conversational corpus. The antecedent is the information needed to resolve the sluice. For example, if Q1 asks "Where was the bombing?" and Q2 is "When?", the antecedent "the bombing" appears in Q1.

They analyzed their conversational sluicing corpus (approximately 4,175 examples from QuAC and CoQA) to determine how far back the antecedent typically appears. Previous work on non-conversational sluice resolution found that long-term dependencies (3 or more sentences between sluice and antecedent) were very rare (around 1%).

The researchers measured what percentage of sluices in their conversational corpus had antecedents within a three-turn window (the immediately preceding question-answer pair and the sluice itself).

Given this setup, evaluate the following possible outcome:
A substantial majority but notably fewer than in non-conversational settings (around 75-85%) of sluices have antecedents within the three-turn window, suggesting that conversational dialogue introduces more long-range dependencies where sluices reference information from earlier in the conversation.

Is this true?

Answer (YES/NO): NO